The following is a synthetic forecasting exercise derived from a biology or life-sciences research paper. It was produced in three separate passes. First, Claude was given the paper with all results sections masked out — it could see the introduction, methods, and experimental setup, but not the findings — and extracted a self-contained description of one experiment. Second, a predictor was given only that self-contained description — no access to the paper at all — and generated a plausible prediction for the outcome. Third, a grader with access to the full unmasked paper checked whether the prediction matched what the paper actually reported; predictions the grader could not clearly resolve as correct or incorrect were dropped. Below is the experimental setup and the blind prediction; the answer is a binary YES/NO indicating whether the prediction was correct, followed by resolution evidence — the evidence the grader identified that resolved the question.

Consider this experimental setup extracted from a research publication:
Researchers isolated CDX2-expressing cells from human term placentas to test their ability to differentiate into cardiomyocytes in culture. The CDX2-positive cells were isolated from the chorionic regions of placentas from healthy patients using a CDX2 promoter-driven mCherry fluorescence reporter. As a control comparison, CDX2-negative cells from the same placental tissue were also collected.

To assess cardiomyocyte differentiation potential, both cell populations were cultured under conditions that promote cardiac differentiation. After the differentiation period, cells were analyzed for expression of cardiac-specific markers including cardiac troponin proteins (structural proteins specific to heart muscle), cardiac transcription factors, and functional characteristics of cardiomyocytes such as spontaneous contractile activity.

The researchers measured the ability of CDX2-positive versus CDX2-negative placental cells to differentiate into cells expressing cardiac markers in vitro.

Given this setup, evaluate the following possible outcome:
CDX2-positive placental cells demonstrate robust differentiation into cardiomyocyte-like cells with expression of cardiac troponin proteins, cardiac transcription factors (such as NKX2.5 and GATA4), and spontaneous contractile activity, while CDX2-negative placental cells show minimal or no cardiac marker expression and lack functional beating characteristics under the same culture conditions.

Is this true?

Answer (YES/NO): YES